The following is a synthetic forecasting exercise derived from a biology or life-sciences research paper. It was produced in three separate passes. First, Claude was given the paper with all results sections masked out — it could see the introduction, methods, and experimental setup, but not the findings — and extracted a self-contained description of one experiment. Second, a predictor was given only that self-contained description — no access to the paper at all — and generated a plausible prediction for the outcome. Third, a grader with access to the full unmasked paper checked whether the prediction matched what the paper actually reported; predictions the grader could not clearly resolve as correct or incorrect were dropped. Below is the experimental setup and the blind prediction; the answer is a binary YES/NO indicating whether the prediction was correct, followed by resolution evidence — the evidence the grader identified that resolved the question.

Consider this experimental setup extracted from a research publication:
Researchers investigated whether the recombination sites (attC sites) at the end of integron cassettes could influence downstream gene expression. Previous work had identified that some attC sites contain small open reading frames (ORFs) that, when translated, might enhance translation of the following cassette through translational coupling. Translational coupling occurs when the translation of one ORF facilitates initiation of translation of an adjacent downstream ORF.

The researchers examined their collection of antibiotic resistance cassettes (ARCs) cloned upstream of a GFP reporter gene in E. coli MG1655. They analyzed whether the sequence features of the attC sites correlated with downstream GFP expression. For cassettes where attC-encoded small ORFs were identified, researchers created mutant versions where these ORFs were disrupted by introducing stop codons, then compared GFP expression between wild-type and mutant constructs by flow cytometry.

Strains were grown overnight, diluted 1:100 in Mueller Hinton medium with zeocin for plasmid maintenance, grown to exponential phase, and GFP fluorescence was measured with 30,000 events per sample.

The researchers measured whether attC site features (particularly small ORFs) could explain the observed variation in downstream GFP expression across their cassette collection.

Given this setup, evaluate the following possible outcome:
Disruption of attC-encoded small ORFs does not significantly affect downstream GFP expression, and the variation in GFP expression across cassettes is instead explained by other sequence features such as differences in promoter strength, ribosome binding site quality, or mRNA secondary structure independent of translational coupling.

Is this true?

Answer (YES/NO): NO